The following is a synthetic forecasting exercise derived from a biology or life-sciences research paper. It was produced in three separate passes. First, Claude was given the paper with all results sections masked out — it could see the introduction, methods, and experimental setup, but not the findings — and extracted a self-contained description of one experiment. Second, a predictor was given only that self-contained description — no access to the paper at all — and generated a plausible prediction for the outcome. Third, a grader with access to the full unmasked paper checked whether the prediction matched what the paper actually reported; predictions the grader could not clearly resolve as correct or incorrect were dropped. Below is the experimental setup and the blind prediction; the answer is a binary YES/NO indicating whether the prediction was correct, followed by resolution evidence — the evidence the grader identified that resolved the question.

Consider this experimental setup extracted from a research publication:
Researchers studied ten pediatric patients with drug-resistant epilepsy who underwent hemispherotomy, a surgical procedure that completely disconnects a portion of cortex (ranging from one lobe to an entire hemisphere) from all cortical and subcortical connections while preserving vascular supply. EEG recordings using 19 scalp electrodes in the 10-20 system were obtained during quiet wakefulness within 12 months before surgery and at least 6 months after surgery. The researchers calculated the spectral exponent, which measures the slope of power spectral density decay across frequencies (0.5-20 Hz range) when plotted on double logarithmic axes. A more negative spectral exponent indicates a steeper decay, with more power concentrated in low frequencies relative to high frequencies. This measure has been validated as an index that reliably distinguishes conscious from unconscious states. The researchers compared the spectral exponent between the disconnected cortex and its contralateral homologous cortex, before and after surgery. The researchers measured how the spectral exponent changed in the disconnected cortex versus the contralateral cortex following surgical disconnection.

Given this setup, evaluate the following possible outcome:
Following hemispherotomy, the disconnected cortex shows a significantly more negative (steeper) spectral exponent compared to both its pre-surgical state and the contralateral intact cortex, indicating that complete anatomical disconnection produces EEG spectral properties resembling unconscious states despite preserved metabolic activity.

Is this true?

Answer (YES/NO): YES